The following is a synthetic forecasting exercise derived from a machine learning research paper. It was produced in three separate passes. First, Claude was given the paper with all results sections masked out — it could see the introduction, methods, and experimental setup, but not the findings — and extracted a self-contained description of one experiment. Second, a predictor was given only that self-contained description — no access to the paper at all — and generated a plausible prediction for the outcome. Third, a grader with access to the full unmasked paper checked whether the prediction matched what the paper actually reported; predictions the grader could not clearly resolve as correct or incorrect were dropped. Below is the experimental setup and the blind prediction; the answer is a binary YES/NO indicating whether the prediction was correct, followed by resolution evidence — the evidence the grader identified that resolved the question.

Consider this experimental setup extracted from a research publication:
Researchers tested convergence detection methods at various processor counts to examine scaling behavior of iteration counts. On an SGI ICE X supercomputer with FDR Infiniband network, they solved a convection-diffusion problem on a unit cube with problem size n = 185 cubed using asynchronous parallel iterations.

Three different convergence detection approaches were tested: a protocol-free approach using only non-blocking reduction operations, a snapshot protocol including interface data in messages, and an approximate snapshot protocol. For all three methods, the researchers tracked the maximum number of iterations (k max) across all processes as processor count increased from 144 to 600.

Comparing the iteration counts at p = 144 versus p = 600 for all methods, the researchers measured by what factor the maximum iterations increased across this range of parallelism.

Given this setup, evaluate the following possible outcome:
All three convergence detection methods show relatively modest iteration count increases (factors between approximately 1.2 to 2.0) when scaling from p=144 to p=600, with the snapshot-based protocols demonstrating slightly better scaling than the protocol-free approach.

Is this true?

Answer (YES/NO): NO